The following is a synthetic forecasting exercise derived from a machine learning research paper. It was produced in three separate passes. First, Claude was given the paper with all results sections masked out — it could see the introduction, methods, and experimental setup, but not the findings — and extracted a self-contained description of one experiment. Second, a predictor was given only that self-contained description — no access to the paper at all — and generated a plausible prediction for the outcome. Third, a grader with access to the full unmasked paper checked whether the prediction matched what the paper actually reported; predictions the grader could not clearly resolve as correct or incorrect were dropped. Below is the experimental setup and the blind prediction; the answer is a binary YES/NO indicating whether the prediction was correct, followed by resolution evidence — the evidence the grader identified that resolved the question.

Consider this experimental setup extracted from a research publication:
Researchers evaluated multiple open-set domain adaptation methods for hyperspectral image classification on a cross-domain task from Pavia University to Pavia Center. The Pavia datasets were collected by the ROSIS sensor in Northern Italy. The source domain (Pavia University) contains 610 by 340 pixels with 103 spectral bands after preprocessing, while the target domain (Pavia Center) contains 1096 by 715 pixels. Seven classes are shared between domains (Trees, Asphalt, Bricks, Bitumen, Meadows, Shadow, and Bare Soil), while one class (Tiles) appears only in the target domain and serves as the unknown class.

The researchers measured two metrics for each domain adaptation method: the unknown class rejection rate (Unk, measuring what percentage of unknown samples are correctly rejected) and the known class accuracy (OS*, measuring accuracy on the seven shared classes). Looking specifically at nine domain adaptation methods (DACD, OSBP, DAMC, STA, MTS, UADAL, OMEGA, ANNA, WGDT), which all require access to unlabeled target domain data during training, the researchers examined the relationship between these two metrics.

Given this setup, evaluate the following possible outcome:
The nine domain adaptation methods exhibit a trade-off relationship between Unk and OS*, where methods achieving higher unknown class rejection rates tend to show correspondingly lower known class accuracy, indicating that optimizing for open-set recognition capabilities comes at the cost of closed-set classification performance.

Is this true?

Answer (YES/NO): NO